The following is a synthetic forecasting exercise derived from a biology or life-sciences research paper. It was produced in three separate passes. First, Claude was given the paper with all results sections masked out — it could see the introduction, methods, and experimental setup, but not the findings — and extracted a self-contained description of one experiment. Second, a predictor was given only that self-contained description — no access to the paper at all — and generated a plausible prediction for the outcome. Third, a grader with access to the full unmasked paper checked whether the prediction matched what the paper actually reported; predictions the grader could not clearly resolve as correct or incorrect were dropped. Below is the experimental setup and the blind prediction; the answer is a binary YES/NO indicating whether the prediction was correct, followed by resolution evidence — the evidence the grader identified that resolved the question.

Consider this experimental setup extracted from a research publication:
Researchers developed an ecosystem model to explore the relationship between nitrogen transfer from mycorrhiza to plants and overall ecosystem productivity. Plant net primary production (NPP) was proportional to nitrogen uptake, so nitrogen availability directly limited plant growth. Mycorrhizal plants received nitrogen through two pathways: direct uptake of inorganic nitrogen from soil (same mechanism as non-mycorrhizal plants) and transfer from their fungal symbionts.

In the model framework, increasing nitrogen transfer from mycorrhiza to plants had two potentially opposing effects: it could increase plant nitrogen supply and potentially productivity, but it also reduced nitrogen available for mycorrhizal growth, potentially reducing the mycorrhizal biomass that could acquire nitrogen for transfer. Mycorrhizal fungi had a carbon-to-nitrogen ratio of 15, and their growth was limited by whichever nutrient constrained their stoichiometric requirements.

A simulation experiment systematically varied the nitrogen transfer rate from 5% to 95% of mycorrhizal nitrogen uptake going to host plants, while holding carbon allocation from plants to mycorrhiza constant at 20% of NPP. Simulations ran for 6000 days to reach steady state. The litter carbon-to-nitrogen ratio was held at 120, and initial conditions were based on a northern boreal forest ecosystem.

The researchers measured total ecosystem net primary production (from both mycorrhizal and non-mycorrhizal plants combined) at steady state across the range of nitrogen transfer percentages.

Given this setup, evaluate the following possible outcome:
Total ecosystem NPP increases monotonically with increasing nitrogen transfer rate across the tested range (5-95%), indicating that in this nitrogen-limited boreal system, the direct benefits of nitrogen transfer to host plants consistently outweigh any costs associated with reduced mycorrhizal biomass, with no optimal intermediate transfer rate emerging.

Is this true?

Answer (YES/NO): NO